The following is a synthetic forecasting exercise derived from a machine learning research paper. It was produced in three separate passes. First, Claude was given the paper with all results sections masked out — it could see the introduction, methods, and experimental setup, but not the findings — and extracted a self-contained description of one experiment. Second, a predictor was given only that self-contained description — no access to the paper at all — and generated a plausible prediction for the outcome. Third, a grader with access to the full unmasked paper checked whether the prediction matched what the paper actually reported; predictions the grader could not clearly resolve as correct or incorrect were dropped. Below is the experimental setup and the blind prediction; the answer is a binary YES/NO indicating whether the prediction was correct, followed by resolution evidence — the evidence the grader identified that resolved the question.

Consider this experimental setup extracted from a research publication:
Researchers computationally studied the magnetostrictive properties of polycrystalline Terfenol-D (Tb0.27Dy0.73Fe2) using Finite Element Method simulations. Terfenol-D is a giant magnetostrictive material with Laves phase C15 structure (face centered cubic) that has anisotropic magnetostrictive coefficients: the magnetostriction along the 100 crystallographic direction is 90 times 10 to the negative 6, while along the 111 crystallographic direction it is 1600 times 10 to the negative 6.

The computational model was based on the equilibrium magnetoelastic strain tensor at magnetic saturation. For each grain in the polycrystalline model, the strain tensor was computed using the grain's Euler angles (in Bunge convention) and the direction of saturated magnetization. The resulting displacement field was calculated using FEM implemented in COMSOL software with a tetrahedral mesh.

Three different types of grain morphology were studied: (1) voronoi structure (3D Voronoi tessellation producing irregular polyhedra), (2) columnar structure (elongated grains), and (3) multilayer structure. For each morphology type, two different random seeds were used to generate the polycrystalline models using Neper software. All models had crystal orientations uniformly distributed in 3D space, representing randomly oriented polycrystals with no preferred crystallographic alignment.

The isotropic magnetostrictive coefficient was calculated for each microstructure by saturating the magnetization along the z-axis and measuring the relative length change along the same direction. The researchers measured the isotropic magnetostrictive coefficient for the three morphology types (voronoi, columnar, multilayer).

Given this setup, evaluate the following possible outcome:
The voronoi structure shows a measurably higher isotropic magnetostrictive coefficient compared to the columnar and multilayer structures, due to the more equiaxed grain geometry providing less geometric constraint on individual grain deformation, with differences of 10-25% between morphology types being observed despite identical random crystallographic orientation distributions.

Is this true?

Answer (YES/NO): NO